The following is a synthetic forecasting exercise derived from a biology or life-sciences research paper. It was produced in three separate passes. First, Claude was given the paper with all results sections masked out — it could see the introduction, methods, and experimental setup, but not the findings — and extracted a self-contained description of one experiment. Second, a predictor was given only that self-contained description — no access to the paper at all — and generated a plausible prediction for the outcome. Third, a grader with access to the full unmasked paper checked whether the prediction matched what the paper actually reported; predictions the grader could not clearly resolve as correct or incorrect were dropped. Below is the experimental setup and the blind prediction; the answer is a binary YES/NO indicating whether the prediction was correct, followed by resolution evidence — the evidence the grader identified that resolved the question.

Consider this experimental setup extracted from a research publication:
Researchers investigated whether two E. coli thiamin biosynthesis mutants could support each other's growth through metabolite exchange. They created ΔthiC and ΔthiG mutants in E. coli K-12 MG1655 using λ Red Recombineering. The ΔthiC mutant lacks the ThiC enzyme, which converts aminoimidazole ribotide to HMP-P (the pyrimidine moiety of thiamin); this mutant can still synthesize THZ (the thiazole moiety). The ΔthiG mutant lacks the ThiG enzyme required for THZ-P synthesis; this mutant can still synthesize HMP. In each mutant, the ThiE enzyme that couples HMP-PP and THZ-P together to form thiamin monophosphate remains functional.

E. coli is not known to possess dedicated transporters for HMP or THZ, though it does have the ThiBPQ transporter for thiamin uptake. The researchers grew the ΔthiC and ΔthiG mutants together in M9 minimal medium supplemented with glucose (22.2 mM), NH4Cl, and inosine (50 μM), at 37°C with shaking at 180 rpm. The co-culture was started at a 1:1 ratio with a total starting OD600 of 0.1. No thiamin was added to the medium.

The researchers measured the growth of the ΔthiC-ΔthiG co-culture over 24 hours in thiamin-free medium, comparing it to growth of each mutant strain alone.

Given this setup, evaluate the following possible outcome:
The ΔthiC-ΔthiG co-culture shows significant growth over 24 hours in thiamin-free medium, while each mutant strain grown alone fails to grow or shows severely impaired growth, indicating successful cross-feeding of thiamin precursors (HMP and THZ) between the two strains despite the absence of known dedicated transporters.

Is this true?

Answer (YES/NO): NO